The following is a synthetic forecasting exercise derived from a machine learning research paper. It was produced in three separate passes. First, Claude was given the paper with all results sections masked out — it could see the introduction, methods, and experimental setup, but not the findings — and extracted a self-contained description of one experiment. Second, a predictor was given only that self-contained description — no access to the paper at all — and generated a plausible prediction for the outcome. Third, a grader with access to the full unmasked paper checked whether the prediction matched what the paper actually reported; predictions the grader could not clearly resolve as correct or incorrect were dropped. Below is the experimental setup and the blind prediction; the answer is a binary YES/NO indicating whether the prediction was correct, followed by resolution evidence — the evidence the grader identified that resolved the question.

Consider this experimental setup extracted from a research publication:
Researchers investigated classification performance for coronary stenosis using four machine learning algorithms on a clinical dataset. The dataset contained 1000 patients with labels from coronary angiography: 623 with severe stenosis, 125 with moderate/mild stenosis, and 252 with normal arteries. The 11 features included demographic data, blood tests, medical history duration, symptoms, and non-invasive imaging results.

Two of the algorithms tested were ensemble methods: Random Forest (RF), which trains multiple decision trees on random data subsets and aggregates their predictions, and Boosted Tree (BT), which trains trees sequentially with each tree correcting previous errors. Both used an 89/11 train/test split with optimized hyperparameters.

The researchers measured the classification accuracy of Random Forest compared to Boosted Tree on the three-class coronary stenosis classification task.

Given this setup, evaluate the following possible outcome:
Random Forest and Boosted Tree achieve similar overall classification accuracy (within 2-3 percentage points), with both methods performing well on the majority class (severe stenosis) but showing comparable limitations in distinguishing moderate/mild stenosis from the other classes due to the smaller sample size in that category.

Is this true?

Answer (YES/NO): NO